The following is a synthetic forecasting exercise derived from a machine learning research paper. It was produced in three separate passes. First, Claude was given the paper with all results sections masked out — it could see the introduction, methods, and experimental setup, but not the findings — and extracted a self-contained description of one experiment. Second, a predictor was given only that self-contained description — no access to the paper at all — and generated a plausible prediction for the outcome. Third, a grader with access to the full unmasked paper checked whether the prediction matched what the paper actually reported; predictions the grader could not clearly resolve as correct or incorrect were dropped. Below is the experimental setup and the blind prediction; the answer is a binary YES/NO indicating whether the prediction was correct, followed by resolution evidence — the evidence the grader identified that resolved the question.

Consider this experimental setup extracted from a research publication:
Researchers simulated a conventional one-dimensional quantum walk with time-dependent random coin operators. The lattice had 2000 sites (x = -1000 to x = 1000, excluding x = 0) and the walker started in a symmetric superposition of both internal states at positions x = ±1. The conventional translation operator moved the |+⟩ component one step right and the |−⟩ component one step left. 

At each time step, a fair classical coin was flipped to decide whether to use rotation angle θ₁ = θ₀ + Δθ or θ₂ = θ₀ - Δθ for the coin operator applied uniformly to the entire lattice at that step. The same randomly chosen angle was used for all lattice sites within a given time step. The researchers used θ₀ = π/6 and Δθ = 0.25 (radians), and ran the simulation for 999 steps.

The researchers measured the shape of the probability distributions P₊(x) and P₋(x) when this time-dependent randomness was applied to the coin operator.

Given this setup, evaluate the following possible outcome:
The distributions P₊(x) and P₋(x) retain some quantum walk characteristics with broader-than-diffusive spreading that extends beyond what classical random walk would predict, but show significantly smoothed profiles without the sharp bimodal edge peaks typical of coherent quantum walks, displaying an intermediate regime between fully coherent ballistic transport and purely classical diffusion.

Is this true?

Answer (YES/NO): NO